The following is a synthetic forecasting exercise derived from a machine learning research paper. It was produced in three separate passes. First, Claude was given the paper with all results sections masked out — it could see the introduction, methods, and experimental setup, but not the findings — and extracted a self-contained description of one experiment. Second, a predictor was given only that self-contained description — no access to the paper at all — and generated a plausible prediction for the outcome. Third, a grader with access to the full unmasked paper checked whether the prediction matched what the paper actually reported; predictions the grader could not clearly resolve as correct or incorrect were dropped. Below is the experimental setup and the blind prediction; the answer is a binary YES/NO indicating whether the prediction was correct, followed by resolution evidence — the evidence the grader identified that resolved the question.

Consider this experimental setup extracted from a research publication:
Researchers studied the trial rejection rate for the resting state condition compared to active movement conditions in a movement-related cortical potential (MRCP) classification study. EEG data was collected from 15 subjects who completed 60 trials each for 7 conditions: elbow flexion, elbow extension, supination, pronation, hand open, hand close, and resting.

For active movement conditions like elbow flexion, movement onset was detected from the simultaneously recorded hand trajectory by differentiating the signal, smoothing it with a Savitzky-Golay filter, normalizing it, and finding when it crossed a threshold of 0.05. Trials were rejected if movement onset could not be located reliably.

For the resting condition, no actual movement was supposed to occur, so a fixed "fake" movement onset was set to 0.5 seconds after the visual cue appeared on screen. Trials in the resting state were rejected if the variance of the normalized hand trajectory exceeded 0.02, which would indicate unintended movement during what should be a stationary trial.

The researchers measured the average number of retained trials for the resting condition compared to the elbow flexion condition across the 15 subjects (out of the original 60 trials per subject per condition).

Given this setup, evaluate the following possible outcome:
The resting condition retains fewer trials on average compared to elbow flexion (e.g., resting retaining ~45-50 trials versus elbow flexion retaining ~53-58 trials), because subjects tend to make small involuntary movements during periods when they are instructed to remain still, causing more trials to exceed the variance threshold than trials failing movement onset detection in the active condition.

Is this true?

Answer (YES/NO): NO